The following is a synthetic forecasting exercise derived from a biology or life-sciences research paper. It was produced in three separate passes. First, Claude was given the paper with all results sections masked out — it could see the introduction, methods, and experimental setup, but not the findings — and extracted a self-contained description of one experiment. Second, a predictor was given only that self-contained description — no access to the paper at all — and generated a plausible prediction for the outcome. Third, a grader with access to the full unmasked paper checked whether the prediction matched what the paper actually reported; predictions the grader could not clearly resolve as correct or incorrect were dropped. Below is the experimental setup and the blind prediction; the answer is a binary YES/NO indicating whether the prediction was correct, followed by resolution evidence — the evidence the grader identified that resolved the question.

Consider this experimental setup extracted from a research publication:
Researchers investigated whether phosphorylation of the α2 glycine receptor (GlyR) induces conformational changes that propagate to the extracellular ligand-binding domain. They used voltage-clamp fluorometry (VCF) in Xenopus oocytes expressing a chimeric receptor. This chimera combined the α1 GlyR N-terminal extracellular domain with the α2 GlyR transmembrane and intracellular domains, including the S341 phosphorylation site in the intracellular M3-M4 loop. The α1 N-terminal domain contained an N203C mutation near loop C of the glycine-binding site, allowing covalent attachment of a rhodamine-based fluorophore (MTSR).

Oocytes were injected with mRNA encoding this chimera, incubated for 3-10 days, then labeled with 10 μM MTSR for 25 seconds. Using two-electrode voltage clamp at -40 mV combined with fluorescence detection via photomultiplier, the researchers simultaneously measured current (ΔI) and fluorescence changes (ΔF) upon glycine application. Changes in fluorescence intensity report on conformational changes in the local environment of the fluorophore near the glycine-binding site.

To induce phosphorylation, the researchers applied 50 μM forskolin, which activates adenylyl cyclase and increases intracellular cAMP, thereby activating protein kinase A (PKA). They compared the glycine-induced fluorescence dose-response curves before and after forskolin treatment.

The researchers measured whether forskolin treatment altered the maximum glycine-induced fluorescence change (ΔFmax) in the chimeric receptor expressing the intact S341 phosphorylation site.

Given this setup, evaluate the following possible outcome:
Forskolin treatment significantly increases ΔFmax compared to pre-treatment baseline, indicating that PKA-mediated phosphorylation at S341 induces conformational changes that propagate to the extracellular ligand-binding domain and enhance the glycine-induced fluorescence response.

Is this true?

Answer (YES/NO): NO